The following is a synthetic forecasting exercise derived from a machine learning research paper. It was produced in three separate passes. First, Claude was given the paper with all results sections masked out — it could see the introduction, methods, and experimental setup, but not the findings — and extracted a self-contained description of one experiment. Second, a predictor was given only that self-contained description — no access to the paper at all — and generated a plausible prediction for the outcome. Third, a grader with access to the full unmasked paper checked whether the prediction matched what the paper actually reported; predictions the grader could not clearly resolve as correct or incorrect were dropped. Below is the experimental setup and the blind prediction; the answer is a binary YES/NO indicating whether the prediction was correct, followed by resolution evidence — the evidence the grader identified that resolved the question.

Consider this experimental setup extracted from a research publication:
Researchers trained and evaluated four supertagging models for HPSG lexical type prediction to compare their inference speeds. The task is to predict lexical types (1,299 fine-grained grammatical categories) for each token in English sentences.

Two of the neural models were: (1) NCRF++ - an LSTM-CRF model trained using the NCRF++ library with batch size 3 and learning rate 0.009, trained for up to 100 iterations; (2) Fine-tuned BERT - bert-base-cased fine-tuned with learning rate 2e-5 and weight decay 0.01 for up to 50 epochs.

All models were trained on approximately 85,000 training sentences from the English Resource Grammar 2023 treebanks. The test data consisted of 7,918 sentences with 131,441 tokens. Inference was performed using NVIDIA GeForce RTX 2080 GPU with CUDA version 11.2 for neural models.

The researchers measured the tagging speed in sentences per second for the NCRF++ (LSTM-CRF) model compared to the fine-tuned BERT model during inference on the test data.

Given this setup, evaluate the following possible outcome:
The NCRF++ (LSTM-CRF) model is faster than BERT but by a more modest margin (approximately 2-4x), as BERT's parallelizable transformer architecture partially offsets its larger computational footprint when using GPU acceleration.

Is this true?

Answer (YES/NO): NO